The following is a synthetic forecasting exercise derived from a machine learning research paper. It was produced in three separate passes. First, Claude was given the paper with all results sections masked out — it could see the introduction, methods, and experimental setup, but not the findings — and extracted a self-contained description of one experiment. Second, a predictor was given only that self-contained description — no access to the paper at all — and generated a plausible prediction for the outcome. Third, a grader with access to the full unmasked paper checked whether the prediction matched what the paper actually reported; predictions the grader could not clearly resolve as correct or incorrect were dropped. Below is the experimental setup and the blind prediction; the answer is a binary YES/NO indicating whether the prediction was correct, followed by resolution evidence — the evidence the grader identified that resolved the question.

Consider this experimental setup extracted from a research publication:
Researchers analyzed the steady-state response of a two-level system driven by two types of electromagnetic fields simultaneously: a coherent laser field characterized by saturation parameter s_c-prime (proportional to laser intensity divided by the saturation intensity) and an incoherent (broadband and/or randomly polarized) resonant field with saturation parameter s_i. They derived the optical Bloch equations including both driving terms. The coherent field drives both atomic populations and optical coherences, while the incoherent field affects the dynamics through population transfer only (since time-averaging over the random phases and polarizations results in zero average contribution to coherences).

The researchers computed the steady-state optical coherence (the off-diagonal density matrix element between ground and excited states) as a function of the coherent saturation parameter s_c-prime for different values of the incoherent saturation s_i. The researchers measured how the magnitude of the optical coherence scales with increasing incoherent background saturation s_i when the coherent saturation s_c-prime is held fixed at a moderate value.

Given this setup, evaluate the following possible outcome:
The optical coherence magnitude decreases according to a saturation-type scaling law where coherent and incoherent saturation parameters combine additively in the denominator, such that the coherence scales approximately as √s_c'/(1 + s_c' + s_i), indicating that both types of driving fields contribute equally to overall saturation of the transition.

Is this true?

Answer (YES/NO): YES